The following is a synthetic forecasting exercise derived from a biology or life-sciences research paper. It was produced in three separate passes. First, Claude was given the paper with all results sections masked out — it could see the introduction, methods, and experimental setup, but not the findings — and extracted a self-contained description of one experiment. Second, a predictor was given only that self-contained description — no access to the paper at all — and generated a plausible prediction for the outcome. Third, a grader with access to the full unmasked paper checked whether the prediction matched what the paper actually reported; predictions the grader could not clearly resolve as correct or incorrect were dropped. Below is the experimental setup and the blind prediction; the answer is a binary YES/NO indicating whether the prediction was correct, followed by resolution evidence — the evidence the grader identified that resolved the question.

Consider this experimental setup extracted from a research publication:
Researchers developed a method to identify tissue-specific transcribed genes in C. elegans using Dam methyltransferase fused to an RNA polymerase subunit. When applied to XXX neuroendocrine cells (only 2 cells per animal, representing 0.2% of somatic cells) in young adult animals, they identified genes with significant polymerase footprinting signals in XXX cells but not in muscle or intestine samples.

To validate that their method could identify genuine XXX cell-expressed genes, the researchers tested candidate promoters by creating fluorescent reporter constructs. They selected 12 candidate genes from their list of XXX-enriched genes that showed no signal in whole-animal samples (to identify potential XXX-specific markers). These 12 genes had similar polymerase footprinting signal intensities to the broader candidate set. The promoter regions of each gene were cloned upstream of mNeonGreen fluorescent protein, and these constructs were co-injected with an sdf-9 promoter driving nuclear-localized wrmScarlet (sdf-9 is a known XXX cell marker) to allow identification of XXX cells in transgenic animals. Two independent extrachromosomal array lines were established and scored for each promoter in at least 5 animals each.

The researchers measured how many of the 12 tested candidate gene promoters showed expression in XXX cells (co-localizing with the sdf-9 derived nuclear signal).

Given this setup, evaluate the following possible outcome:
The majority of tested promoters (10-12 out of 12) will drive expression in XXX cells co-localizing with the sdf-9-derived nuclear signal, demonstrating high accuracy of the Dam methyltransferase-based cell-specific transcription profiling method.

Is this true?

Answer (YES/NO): NO